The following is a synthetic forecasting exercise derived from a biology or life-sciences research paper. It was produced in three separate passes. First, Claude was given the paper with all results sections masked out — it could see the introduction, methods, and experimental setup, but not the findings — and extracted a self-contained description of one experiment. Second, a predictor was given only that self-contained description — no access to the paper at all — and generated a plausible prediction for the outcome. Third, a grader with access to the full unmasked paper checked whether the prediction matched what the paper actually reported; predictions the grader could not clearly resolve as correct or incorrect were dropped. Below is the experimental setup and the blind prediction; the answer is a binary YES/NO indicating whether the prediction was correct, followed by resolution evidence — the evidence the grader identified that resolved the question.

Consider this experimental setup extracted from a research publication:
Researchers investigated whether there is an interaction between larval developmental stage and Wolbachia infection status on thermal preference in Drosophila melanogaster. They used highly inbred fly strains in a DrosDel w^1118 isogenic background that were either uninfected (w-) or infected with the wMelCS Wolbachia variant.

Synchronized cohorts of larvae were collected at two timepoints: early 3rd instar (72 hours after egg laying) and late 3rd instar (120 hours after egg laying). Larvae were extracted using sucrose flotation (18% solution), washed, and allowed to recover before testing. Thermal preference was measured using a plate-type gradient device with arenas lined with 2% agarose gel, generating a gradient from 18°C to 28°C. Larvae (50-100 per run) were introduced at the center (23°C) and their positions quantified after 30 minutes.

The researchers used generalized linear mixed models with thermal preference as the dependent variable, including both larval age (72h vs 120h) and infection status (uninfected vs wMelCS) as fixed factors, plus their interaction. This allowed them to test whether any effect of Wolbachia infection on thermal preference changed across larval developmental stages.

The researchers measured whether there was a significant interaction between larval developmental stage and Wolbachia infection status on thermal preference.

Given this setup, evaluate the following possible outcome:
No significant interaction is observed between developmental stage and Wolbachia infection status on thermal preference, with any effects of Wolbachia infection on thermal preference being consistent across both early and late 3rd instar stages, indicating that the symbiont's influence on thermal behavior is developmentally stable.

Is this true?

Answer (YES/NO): YES